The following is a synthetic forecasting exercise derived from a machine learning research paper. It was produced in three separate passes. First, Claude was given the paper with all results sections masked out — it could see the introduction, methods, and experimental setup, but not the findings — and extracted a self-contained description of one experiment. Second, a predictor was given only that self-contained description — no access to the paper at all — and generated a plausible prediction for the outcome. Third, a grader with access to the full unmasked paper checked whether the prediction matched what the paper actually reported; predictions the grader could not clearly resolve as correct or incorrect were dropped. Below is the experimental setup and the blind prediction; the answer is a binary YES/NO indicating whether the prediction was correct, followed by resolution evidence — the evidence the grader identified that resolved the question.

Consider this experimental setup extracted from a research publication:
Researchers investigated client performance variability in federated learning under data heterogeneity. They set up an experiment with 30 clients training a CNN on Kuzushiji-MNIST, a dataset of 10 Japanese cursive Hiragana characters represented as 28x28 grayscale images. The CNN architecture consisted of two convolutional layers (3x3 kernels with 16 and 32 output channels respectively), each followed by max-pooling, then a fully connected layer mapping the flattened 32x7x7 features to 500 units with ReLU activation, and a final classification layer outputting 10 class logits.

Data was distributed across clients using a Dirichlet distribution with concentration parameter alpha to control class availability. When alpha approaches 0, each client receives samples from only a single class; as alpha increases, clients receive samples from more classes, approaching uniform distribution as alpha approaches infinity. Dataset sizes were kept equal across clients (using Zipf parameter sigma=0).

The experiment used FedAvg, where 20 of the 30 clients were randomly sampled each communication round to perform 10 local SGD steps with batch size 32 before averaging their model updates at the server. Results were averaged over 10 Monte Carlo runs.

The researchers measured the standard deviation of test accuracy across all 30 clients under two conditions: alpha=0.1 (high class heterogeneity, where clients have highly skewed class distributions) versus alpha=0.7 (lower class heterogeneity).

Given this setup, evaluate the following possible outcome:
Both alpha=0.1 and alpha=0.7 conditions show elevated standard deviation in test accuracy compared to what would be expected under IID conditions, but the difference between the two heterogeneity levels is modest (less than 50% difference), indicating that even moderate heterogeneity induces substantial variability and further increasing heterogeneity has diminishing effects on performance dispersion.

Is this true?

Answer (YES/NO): NO